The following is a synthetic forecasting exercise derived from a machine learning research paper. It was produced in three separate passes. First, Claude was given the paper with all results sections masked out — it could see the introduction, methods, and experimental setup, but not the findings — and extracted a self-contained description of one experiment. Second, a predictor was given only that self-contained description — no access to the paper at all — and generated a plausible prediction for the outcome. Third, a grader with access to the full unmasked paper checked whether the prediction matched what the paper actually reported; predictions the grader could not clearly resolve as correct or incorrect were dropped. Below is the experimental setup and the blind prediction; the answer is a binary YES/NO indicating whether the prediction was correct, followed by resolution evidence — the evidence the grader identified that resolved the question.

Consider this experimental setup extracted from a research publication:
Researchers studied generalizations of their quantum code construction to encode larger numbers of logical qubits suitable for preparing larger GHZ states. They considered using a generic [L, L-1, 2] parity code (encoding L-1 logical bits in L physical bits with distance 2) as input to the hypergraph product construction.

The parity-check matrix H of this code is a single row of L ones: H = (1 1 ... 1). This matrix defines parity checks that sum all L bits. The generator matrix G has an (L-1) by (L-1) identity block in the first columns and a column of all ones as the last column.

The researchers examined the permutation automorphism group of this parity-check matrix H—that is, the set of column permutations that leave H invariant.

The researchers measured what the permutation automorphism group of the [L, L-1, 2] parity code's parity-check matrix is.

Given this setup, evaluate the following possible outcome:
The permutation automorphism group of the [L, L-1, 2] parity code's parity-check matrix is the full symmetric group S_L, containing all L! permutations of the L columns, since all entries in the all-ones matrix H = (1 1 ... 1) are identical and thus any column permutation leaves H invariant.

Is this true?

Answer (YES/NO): YES